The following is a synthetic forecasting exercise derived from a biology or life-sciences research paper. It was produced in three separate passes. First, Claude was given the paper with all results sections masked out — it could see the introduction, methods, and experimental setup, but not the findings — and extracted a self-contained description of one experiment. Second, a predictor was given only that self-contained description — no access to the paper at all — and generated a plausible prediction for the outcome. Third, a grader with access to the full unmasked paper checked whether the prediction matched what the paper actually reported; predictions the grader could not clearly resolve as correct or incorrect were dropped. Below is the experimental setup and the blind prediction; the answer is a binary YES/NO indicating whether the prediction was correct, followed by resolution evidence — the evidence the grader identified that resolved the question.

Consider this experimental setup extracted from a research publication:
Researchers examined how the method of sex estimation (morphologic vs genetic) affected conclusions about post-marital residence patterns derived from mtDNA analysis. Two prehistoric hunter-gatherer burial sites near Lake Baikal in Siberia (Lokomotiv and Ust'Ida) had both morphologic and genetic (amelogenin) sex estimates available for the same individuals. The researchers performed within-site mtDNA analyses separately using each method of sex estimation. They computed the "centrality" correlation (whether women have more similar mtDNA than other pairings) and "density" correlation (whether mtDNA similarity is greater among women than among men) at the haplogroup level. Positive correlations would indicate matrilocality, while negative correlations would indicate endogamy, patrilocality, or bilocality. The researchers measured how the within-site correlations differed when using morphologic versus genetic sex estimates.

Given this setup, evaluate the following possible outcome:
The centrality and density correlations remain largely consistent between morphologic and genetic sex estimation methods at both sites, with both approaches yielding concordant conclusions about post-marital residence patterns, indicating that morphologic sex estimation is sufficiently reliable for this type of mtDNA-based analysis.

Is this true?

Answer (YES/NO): NO